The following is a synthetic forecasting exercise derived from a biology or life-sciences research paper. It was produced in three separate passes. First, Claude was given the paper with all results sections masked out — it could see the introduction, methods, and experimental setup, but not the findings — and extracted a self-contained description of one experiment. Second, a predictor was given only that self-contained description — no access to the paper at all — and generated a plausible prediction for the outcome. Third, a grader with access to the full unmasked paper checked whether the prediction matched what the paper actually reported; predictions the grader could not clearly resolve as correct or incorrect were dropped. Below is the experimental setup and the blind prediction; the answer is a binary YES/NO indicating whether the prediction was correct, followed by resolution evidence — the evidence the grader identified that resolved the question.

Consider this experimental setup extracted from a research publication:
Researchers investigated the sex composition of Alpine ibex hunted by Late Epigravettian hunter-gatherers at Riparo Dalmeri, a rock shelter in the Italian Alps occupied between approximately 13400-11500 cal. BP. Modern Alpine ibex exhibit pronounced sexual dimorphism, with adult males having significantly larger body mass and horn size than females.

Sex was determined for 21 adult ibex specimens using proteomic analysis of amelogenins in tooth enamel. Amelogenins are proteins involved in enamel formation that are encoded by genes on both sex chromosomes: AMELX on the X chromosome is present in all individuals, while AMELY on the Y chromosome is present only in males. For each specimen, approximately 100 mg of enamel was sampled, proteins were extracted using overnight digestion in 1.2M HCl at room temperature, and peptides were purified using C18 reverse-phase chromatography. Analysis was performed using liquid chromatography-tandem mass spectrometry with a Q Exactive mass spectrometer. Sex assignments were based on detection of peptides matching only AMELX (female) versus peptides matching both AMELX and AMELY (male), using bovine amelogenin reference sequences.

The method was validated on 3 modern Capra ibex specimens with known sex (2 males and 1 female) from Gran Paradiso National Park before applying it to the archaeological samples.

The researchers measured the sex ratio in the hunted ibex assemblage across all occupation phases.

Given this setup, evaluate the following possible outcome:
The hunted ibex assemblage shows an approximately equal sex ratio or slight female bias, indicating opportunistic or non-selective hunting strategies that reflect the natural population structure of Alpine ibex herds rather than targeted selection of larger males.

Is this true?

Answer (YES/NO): NO